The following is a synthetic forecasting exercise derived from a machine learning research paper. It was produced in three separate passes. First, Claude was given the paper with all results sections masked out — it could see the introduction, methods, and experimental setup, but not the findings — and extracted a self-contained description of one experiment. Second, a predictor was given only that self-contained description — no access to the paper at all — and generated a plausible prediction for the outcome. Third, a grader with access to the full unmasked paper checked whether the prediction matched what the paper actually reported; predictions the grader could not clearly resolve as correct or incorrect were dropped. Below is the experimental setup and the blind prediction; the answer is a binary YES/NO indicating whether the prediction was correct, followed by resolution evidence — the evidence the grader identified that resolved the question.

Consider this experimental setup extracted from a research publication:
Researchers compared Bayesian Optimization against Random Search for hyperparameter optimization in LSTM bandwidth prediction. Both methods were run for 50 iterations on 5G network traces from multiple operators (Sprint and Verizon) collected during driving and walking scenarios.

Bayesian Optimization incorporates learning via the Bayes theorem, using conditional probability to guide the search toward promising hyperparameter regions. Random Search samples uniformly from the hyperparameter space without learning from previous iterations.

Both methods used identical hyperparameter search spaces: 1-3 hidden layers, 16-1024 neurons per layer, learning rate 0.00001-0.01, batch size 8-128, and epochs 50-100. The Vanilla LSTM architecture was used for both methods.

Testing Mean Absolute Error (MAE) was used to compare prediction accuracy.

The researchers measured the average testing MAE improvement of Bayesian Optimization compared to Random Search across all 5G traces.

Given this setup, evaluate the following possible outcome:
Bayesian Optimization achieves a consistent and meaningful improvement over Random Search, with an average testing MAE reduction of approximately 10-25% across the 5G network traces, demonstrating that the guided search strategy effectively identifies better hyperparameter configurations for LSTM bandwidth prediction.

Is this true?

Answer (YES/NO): NO